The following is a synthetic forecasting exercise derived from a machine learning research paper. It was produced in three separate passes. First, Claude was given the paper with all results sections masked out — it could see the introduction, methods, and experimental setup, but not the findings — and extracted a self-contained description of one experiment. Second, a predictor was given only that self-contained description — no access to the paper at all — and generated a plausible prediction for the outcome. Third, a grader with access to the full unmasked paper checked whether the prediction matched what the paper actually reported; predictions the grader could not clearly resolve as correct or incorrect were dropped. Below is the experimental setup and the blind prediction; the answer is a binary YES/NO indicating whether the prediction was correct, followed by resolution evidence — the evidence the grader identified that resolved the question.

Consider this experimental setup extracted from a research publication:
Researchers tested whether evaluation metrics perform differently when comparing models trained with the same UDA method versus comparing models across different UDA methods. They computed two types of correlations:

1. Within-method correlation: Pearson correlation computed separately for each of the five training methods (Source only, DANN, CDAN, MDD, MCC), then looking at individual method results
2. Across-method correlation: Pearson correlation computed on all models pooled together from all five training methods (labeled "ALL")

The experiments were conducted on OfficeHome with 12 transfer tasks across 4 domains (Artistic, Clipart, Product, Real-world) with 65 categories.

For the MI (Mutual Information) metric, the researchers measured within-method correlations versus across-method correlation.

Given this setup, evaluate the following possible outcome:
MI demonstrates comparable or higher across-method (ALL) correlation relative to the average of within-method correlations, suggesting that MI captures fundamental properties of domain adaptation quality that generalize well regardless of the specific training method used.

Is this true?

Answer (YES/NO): NO